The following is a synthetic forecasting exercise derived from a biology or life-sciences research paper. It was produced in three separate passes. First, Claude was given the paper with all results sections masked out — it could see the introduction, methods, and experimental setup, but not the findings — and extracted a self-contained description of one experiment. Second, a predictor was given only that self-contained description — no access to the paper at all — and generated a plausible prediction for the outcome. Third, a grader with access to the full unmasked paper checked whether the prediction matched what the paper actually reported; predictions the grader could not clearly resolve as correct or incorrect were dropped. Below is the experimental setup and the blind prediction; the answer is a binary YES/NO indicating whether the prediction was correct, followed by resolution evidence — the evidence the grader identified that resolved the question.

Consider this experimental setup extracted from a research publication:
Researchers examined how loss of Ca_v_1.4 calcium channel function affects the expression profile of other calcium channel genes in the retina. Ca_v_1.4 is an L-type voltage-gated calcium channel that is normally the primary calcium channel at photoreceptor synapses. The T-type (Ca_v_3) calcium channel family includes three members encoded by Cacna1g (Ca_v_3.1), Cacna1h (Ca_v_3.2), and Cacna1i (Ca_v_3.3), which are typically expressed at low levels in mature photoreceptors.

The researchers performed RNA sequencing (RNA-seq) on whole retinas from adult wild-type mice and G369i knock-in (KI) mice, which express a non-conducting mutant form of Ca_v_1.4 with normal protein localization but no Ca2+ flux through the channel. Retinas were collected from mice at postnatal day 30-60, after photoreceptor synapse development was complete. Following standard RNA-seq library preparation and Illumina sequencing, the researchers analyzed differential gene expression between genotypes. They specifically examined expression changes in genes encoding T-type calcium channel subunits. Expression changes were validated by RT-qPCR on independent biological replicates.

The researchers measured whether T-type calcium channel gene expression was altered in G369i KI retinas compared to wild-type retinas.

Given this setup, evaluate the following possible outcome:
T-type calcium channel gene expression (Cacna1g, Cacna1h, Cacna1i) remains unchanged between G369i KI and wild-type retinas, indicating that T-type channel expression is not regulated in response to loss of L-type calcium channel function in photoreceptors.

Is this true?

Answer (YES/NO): YES